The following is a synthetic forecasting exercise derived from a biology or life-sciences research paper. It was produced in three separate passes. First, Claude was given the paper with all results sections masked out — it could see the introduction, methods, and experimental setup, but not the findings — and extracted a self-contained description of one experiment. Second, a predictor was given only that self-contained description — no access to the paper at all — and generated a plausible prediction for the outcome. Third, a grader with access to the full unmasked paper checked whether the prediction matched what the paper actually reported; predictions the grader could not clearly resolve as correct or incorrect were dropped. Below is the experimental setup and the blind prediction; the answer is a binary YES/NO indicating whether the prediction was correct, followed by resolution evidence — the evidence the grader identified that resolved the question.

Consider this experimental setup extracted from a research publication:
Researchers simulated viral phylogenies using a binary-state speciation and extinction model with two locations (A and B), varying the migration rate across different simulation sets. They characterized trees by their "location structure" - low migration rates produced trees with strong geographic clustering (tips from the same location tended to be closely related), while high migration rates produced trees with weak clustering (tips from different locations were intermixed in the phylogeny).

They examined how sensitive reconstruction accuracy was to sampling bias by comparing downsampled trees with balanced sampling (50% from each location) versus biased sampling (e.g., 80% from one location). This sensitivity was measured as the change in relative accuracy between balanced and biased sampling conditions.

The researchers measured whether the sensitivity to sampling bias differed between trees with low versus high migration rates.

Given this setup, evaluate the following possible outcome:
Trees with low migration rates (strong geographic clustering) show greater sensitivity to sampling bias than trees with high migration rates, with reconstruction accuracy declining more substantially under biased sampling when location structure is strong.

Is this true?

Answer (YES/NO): YES